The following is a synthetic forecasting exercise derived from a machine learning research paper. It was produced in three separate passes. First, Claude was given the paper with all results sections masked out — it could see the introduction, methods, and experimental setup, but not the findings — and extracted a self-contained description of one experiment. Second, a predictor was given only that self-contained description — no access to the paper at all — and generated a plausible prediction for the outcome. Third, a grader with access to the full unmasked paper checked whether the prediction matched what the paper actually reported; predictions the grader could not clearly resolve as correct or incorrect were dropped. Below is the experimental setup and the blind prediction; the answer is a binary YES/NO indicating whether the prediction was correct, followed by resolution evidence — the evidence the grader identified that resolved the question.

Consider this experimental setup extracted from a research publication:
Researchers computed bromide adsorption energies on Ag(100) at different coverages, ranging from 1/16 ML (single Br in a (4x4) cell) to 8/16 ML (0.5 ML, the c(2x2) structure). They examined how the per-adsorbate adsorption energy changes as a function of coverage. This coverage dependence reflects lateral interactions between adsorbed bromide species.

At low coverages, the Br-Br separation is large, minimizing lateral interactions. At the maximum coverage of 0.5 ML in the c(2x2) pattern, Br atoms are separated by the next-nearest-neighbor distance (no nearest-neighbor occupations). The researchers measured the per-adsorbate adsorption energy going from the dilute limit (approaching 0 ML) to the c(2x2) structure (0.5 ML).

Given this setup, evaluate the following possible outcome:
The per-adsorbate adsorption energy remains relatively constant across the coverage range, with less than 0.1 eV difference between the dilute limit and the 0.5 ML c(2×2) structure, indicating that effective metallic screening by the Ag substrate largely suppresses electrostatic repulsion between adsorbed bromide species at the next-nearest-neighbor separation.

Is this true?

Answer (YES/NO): NO